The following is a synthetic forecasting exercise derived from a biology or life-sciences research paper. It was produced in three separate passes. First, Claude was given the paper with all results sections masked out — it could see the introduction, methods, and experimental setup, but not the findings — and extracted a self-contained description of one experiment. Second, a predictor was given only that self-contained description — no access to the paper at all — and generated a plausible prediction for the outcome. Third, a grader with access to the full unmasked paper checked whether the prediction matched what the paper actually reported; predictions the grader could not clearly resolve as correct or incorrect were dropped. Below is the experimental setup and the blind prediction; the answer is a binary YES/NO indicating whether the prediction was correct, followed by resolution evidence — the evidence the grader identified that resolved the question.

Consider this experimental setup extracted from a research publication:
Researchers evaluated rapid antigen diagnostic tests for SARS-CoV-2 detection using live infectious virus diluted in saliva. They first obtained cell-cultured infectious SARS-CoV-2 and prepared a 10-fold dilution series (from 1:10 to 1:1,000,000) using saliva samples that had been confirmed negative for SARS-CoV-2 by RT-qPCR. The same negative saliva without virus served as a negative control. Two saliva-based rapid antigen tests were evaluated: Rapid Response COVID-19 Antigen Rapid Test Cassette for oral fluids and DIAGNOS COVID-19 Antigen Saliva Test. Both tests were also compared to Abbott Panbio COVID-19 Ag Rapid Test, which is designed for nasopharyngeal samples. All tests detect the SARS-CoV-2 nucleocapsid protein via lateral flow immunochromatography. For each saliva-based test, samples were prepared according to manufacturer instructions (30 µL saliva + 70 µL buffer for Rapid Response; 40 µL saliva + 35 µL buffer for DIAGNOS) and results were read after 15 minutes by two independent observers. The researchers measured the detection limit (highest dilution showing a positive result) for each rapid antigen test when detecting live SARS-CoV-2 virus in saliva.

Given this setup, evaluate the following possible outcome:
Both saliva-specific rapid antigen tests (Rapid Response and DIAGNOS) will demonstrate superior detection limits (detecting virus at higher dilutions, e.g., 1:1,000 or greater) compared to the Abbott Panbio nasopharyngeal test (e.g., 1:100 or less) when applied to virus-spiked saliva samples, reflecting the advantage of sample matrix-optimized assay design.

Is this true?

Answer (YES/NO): NO